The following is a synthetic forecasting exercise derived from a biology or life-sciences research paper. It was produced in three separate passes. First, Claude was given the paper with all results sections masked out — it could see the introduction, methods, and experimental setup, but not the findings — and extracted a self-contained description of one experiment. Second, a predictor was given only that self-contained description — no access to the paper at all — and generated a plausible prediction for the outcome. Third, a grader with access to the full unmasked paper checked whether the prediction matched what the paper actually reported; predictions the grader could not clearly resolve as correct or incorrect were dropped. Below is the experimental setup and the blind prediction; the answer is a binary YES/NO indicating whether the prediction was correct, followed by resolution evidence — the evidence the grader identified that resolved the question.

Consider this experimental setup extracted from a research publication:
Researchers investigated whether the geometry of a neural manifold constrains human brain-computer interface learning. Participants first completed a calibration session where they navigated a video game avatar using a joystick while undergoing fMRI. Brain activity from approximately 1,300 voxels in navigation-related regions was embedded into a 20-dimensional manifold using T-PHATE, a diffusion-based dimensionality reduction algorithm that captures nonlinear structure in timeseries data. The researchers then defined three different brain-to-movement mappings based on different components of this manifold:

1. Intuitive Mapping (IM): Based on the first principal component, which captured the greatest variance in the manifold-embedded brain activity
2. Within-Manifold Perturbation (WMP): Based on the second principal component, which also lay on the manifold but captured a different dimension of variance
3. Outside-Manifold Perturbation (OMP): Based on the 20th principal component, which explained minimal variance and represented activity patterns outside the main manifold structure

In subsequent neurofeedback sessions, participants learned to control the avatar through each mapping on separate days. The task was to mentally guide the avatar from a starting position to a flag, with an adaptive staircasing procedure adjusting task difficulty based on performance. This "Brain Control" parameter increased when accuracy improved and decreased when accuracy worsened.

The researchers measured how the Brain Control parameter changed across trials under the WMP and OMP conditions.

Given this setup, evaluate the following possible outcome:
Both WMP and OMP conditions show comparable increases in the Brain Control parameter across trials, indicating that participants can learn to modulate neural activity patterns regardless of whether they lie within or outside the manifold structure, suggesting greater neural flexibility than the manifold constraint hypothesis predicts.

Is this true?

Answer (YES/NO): NO